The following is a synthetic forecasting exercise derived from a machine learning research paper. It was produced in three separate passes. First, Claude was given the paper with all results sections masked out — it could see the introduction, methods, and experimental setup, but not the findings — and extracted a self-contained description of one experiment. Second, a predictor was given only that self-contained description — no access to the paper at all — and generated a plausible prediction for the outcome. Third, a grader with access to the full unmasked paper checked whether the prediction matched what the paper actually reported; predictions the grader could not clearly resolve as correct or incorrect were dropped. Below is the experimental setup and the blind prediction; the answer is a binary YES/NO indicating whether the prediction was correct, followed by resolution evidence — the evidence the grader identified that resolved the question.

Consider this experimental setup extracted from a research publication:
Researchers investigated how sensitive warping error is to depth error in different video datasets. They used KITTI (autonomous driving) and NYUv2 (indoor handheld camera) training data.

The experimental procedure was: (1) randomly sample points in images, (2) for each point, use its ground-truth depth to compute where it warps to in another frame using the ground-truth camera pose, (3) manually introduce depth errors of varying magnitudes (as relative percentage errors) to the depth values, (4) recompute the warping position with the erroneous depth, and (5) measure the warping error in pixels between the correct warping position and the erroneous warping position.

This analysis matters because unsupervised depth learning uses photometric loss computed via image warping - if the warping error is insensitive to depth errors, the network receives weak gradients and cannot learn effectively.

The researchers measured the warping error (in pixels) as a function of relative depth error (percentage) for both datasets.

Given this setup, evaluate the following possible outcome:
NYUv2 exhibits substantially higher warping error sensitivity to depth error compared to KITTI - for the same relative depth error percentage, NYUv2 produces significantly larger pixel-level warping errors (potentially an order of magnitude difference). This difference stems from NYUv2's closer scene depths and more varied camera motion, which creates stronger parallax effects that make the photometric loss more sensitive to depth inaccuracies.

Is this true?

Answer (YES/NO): NO